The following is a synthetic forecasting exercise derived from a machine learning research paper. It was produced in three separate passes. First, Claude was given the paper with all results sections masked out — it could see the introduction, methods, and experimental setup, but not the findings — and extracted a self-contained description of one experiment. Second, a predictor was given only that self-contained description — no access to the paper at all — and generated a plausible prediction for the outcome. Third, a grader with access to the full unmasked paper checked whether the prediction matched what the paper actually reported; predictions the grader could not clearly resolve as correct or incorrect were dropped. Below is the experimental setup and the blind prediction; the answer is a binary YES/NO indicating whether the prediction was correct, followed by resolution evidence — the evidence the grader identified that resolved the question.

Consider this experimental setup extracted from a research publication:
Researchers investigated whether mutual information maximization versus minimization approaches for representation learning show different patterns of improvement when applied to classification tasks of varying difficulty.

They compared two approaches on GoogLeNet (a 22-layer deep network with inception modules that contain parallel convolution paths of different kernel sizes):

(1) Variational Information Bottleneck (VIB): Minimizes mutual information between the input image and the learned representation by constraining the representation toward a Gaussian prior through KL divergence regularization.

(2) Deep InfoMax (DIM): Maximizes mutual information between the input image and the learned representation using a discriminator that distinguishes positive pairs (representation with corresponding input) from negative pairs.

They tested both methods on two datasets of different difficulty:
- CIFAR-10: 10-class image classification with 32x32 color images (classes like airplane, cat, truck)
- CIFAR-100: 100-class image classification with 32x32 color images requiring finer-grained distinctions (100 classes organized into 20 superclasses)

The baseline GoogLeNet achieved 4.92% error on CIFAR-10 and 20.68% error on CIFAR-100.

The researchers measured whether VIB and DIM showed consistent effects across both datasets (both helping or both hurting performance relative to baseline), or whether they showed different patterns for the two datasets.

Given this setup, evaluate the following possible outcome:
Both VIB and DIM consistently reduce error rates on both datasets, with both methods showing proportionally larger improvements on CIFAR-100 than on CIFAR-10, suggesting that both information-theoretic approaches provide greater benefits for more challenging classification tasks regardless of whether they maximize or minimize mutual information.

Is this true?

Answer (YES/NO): NO